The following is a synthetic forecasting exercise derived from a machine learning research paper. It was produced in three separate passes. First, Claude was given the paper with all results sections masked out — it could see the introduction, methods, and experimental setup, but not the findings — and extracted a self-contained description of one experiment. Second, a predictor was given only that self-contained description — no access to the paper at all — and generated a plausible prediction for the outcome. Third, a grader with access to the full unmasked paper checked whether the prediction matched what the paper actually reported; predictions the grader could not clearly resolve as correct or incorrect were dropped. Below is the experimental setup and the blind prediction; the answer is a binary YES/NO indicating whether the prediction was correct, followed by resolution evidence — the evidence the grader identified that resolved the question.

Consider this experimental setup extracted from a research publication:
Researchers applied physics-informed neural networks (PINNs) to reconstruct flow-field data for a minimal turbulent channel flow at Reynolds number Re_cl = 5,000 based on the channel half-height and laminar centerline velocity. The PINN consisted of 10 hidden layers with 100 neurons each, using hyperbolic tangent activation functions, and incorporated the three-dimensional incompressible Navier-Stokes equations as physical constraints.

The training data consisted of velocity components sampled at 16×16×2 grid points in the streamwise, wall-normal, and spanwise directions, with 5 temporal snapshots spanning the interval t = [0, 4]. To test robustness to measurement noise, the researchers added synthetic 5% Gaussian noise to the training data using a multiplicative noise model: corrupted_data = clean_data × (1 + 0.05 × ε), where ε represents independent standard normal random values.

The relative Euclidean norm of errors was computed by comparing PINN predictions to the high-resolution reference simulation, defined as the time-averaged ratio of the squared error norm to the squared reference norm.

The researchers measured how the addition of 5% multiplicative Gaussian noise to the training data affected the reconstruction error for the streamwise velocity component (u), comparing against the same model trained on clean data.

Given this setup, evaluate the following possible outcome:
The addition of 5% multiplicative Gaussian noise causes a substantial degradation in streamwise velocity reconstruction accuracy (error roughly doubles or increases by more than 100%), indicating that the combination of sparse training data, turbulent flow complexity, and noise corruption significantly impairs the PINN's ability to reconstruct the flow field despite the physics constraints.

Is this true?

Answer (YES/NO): NO